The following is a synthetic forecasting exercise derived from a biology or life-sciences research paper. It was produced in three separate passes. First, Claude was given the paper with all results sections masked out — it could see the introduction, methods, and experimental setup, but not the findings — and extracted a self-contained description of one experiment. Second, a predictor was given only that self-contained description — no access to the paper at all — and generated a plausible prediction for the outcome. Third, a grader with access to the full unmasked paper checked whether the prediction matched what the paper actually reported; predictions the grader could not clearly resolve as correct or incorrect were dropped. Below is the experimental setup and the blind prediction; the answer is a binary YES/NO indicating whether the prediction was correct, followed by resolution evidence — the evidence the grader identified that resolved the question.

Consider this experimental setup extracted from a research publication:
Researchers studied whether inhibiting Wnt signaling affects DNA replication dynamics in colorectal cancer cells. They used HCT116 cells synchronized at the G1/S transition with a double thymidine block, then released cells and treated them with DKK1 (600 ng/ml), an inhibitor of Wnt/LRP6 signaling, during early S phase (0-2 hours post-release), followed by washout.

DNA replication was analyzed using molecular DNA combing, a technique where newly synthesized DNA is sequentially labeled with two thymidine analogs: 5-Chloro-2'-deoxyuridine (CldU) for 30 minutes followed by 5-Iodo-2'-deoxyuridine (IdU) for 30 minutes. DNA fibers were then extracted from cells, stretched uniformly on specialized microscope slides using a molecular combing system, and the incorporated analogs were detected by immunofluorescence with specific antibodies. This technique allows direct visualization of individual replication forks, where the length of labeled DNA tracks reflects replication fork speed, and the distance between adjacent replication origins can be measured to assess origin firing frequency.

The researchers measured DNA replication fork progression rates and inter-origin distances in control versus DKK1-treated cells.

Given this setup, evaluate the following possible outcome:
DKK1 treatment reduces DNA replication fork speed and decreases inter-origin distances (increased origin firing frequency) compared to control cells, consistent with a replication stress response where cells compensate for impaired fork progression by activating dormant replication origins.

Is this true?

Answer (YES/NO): NO